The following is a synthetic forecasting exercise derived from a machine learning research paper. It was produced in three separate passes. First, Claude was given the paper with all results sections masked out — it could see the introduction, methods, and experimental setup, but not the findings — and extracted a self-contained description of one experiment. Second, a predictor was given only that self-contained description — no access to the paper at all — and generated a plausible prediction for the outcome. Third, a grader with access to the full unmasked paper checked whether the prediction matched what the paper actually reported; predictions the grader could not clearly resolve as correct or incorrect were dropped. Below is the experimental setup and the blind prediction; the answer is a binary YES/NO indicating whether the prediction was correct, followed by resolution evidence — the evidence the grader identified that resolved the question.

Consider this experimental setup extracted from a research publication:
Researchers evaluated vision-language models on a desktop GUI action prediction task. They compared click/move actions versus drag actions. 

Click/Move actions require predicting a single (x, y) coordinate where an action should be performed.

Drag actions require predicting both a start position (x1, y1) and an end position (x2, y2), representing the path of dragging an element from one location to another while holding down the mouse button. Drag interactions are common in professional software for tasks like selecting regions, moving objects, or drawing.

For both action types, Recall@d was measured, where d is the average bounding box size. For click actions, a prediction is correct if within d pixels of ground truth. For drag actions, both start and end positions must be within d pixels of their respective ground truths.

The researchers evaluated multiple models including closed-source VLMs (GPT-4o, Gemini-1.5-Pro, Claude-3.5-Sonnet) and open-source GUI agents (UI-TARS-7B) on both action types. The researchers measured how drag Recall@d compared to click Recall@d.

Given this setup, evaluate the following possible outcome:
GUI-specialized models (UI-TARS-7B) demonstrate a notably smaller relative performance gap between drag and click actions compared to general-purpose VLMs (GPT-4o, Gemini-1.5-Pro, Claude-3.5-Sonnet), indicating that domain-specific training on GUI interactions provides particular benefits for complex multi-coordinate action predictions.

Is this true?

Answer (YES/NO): NO